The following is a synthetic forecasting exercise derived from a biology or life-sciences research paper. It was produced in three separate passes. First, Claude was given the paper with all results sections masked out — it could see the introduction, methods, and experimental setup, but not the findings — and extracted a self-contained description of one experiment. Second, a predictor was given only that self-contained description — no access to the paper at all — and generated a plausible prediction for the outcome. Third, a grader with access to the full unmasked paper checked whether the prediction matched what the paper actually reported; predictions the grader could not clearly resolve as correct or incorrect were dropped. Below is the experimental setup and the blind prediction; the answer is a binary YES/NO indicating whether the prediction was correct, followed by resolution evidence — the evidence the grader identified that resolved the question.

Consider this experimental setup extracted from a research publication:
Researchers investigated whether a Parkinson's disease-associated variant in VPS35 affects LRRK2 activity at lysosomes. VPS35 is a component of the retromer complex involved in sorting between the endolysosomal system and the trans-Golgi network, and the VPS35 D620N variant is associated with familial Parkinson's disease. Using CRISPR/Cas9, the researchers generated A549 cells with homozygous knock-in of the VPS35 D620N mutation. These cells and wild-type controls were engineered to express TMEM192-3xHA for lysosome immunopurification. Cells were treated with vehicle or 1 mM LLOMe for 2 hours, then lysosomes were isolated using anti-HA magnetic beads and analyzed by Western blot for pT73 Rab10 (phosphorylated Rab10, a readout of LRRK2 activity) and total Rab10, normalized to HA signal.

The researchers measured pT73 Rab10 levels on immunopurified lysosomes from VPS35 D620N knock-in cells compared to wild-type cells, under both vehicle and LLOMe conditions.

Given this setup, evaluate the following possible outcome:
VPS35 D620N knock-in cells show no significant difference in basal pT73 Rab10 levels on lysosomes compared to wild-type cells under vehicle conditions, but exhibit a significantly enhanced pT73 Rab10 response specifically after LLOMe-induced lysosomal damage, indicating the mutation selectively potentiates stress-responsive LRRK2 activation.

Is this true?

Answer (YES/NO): NO